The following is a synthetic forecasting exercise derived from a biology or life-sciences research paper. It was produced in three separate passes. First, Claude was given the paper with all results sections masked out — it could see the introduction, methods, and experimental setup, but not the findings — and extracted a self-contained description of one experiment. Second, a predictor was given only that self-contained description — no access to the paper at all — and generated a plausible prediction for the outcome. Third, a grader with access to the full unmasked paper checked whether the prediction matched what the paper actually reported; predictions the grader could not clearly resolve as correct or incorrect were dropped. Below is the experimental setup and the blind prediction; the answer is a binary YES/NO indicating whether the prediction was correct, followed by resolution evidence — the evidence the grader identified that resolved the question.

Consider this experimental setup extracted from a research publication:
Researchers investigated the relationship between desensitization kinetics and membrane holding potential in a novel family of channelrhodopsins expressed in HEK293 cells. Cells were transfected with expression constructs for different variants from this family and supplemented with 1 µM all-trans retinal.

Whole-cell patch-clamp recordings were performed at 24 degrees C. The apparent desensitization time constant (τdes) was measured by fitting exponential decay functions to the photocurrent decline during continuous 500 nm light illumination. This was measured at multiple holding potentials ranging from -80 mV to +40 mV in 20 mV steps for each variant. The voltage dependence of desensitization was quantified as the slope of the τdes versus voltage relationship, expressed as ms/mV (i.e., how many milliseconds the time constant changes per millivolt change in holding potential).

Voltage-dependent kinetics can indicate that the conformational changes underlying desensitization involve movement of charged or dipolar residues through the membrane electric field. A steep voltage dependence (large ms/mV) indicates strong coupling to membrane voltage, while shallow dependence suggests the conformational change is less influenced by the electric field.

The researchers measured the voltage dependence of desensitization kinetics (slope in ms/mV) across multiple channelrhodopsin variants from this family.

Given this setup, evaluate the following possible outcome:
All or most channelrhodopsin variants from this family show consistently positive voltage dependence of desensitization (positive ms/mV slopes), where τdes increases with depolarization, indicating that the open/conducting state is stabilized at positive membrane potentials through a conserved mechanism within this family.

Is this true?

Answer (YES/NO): NO